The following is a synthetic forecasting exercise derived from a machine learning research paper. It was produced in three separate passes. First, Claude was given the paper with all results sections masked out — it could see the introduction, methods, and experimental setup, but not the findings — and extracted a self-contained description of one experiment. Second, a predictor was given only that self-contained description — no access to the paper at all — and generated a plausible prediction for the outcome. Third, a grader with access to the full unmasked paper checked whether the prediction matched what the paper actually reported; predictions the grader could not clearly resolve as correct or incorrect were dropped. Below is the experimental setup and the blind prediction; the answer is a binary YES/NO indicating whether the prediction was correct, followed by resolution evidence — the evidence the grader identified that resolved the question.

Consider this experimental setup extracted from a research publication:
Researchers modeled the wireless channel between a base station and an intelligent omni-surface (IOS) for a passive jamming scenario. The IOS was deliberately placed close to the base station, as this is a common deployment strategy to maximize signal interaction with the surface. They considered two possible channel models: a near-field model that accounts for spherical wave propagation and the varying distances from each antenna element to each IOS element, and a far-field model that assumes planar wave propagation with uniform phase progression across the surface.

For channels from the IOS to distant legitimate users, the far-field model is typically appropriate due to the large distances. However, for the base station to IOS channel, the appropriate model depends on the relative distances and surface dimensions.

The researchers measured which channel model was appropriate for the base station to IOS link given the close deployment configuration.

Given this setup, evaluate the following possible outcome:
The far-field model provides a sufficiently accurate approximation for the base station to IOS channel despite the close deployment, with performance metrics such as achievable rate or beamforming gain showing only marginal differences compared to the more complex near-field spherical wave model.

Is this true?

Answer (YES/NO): NO